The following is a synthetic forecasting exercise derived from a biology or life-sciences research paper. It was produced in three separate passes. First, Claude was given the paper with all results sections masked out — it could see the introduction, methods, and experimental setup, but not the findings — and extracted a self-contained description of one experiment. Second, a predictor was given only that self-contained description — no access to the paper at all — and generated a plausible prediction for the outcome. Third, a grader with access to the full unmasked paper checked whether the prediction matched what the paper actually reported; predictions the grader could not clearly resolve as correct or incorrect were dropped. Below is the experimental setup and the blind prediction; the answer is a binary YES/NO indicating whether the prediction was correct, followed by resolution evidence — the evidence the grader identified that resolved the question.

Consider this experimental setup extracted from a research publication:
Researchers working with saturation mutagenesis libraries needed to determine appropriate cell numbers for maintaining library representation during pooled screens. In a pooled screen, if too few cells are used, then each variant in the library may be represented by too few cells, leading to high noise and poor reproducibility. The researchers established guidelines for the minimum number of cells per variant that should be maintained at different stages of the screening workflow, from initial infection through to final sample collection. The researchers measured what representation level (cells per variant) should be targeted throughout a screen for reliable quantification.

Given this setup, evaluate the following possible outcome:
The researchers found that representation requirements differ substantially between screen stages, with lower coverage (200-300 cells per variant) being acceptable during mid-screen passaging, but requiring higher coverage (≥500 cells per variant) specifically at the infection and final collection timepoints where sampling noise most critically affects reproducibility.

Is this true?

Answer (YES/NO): NO